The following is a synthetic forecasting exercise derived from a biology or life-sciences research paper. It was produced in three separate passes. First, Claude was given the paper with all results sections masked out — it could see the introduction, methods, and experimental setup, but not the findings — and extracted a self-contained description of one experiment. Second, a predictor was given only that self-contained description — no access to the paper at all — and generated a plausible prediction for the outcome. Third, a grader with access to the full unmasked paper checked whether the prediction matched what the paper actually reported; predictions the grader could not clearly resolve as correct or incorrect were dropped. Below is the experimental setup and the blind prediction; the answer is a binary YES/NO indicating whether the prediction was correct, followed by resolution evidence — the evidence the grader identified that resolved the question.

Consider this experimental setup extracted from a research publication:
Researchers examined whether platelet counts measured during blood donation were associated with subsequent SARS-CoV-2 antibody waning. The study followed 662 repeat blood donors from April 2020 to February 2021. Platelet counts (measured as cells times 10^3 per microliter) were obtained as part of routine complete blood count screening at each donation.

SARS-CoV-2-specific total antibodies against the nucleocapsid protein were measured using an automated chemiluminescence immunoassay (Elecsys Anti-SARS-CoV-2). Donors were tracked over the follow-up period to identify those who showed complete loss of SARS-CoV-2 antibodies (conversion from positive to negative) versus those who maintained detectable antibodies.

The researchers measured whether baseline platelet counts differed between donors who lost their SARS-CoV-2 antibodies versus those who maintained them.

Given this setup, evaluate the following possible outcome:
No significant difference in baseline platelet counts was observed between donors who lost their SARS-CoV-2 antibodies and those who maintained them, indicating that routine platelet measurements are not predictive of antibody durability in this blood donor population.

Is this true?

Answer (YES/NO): YES